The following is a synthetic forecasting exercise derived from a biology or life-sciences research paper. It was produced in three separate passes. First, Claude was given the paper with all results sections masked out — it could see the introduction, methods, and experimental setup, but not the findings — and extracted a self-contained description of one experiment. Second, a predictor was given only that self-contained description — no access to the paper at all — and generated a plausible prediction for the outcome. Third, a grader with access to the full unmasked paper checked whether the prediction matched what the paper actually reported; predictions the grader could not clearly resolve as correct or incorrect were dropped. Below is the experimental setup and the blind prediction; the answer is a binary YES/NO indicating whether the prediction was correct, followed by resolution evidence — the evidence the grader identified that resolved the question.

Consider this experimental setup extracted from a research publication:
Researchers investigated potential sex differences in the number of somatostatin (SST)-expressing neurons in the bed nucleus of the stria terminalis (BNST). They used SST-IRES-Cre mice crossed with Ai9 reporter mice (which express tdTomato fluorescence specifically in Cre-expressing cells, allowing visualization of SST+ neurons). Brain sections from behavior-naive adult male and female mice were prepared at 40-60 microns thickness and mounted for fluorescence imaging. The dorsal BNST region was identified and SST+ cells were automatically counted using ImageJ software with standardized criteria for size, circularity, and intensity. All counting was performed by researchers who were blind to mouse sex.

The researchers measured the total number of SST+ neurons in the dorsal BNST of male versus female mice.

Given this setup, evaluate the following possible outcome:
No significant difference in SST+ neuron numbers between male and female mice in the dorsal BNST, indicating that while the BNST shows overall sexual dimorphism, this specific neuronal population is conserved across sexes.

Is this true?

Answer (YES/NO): NO